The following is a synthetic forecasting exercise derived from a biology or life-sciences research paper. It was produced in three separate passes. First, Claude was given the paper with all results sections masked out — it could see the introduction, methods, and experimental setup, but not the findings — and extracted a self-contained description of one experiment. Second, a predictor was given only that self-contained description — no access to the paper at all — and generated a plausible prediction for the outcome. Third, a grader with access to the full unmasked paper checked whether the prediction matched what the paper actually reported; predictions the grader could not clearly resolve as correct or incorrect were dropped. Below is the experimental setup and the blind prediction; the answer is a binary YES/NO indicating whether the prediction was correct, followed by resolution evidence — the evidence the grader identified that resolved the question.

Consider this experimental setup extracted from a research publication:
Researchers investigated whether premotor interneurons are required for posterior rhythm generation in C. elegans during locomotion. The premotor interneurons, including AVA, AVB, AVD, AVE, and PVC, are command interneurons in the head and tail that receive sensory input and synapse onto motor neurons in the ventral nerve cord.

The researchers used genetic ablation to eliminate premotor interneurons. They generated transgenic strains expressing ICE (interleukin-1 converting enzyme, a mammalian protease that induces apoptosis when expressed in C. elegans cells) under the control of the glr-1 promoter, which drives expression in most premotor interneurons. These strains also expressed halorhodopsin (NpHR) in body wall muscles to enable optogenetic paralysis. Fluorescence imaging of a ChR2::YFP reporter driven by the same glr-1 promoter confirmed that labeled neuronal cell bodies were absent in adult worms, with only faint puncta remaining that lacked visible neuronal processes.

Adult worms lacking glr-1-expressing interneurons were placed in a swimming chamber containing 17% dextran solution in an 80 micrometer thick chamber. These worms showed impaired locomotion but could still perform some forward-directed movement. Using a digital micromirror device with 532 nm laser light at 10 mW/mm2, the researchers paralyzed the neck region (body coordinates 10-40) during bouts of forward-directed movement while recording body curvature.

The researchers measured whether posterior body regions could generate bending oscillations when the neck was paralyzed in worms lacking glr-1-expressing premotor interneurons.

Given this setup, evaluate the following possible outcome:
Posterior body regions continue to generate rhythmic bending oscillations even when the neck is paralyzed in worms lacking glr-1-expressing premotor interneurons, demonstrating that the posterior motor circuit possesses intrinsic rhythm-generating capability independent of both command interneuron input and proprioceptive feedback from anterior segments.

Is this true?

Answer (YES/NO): YES